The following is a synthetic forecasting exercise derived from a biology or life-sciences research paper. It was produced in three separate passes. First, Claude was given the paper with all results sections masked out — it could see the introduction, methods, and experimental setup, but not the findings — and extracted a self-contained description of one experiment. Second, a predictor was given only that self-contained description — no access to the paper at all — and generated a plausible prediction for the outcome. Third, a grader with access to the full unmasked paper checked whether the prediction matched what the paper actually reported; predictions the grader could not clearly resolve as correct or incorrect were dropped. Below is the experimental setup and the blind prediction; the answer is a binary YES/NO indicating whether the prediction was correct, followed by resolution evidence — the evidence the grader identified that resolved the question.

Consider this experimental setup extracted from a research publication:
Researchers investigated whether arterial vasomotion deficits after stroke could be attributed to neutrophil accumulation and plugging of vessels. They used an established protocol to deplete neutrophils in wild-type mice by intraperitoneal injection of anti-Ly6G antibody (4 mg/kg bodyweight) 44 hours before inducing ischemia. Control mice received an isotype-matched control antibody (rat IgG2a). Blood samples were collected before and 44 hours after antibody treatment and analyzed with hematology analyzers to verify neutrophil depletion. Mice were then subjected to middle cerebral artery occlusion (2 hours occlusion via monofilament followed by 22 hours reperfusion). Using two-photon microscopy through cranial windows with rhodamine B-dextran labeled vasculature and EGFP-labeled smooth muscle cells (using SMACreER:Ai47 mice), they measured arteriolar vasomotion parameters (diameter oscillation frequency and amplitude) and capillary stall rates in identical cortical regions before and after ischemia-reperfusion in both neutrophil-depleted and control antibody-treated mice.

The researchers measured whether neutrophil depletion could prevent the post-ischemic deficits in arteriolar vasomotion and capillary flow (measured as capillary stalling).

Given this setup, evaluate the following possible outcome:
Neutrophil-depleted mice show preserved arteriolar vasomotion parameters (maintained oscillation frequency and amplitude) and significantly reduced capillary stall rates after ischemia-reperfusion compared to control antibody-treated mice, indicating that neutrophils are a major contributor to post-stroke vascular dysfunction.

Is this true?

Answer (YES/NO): NO